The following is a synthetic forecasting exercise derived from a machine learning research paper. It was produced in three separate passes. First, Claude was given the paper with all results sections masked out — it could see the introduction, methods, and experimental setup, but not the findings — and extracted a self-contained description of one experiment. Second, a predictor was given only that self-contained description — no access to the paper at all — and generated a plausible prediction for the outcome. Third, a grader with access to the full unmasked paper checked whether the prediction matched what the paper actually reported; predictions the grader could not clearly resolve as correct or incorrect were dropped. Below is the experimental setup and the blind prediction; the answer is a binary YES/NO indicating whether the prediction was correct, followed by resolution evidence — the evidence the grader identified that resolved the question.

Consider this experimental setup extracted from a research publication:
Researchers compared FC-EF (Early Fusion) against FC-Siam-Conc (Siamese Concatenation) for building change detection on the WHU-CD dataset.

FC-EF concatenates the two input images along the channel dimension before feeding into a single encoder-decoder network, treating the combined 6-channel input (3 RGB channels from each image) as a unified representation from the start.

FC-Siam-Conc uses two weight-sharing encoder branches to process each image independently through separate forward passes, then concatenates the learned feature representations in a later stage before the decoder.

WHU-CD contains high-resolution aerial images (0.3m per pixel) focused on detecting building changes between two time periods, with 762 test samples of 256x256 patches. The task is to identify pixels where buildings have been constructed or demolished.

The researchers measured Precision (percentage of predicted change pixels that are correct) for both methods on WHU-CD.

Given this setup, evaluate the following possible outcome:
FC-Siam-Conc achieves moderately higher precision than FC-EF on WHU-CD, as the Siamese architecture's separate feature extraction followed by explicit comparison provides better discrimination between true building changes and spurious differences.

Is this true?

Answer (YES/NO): NO